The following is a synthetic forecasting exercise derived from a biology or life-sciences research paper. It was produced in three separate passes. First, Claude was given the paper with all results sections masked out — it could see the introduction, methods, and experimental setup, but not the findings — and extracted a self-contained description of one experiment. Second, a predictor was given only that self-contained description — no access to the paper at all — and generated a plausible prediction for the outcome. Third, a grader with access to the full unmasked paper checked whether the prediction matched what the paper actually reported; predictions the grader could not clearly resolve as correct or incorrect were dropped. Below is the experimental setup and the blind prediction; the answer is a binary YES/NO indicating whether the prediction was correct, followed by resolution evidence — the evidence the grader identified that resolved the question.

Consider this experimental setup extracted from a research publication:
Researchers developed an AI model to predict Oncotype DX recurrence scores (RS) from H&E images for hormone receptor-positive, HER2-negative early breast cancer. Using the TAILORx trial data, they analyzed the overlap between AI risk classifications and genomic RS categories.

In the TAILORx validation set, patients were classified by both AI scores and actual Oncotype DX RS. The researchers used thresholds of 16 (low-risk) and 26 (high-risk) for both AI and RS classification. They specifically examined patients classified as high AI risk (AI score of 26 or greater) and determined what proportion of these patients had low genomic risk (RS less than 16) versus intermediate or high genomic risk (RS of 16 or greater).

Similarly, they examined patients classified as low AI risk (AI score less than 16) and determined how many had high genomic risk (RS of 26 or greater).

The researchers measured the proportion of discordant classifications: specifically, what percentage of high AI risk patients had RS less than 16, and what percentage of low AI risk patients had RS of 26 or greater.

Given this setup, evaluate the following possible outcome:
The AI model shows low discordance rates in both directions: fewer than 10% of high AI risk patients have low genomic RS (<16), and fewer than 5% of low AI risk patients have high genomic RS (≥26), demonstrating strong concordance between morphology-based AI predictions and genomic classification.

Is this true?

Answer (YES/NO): YES